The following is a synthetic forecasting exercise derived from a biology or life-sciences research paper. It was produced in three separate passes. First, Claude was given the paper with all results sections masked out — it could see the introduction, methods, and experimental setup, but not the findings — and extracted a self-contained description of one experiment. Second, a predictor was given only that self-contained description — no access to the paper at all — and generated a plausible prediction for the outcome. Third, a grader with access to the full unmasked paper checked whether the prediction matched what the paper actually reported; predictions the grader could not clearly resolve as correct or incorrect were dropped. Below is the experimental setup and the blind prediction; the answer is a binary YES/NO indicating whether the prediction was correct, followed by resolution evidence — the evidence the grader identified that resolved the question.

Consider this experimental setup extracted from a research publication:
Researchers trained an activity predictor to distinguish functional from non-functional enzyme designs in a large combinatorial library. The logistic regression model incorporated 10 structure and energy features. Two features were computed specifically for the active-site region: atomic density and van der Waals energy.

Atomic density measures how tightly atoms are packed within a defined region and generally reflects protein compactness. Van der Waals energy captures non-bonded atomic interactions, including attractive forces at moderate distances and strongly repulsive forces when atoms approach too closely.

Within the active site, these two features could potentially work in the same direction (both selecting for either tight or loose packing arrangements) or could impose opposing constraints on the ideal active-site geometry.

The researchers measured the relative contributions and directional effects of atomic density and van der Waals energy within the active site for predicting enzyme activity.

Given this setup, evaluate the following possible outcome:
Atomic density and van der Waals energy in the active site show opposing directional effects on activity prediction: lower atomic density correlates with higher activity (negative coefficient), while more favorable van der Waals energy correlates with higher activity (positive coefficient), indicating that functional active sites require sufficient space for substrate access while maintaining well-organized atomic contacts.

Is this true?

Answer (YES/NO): NO